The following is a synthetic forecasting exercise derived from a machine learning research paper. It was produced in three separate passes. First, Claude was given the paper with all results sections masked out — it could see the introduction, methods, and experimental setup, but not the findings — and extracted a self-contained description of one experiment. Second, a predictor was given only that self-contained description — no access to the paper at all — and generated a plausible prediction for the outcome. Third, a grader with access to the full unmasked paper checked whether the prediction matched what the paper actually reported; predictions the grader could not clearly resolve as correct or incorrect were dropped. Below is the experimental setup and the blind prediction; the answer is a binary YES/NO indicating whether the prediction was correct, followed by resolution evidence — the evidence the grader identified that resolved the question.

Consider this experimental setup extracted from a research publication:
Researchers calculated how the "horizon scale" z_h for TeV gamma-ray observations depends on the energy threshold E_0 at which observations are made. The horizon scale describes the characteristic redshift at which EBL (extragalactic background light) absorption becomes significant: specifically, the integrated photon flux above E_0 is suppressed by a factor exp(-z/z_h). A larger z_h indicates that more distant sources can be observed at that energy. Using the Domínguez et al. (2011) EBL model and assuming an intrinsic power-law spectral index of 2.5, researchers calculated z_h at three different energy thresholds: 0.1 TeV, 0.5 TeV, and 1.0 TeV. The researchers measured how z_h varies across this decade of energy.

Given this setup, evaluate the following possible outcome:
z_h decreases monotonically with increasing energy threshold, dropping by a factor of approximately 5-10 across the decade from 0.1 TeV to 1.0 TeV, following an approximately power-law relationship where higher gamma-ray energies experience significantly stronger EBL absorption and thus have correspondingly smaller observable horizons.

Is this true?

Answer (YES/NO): NO